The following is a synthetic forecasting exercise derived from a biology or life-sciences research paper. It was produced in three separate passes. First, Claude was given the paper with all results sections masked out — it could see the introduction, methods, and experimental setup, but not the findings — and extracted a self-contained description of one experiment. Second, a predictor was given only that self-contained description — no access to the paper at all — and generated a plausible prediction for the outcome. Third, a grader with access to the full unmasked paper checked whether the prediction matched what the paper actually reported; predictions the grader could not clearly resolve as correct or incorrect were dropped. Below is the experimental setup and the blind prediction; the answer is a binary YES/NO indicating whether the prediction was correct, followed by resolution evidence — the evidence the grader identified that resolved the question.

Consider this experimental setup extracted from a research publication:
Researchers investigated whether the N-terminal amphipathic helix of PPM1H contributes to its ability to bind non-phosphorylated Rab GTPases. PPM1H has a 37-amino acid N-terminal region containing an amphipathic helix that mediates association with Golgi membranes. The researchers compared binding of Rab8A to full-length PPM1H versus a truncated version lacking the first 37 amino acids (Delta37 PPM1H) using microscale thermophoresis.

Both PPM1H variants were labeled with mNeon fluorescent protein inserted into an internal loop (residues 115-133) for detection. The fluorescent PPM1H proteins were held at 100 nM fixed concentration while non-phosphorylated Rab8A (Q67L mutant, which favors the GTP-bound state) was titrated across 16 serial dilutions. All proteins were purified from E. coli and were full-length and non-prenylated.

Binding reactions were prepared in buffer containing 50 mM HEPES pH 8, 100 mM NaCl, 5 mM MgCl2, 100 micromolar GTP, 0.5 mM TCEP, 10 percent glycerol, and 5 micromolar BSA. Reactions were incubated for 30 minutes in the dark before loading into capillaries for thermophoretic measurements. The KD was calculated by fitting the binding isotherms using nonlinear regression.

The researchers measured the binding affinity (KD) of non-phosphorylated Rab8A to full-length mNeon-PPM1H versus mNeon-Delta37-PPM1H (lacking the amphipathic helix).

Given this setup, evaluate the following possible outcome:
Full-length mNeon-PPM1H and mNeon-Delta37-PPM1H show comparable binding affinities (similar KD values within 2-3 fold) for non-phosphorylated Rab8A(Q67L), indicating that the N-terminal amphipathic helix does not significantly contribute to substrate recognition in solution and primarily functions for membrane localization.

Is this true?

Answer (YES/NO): NO